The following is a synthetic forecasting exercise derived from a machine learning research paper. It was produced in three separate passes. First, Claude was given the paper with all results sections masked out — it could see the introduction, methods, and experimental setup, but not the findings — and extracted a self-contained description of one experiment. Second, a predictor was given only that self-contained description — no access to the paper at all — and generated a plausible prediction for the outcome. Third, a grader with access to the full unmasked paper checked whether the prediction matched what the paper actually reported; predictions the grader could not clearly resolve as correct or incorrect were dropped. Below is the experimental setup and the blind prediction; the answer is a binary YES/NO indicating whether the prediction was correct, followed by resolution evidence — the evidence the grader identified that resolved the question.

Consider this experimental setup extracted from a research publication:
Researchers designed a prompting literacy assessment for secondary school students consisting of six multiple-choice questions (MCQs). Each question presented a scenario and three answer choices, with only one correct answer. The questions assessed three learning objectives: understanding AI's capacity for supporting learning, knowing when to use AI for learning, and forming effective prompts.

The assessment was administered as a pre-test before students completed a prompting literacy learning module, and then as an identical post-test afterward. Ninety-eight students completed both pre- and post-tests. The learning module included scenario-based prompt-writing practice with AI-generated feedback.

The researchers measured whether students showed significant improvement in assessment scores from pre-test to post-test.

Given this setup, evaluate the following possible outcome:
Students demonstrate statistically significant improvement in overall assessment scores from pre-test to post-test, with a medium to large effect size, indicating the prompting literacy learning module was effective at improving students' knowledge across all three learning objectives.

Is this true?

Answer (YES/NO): NO